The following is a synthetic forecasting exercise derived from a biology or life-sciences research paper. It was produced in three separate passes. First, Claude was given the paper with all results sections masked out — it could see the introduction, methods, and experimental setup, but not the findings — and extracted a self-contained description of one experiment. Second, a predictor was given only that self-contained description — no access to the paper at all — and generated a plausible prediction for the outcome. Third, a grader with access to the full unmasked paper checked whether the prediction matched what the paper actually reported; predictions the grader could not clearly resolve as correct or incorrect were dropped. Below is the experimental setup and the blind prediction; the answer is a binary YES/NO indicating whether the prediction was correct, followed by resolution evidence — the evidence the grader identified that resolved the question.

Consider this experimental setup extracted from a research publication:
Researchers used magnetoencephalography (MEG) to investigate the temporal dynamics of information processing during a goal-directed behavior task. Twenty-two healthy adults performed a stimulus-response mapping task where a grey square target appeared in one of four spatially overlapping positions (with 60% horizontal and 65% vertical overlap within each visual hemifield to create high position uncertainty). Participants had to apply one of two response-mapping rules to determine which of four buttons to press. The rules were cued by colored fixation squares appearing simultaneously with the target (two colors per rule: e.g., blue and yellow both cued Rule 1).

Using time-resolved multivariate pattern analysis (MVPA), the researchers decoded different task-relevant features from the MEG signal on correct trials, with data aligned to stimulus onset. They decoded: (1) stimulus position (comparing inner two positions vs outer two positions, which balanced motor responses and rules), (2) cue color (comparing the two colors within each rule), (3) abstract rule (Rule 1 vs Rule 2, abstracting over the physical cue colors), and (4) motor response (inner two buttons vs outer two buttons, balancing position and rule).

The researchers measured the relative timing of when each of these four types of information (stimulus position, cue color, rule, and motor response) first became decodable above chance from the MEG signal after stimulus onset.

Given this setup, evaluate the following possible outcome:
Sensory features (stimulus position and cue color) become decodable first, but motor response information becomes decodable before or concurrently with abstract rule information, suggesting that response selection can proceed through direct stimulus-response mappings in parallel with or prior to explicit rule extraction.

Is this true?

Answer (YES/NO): NO